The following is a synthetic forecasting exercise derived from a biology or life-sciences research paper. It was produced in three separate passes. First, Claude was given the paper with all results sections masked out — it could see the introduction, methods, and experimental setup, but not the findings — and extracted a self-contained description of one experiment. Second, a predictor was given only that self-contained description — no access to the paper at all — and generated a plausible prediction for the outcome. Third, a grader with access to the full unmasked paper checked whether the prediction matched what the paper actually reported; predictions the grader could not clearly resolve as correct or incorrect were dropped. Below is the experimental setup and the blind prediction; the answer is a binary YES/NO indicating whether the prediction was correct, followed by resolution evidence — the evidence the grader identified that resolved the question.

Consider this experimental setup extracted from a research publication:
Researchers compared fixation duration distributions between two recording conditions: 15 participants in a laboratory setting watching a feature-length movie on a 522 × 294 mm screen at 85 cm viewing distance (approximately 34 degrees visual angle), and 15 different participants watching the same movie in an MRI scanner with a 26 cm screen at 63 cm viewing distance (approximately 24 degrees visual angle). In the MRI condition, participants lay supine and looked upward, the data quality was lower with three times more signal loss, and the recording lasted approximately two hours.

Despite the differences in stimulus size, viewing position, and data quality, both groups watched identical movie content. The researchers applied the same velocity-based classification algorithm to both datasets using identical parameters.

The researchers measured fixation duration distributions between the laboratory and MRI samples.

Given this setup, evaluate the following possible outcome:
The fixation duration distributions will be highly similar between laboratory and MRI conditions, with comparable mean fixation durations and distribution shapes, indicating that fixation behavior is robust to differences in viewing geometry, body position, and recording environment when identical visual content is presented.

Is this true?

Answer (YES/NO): YES